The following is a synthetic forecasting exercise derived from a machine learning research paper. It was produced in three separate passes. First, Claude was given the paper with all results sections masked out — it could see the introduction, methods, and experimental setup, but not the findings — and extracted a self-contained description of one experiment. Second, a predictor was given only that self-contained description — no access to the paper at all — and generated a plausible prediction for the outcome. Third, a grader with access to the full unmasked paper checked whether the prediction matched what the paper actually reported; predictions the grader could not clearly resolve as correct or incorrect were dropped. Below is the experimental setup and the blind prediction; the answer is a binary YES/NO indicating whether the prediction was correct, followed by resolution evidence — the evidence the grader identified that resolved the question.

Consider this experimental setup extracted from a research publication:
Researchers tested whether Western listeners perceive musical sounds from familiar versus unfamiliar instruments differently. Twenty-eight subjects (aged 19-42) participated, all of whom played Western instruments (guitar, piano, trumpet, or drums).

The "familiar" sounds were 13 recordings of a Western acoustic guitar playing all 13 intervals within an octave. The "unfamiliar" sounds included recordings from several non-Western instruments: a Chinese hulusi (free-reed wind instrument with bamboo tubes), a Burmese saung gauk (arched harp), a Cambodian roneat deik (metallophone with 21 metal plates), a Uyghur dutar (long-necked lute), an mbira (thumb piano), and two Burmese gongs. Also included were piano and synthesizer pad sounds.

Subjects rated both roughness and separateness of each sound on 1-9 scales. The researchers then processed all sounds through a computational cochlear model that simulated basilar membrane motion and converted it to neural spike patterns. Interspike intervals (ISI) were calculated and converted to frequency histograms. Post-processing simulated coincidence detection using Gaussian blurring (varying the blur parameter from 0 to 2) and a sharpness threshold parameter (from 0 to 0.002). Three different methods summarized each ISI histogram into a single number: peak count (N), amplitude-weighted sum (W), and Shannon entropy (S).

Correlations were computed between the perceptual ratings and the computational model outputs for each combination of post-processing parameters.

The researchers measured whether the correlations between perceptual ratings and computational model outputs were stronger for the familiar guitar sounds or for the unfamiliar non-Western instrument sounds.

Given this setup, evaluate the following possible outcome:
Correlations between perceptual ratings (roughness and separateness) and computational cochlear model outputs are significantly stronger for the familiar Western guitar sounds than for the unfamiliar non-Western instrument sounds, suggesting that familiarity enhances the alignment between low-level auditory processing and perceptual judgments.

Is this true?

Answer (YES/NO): NO